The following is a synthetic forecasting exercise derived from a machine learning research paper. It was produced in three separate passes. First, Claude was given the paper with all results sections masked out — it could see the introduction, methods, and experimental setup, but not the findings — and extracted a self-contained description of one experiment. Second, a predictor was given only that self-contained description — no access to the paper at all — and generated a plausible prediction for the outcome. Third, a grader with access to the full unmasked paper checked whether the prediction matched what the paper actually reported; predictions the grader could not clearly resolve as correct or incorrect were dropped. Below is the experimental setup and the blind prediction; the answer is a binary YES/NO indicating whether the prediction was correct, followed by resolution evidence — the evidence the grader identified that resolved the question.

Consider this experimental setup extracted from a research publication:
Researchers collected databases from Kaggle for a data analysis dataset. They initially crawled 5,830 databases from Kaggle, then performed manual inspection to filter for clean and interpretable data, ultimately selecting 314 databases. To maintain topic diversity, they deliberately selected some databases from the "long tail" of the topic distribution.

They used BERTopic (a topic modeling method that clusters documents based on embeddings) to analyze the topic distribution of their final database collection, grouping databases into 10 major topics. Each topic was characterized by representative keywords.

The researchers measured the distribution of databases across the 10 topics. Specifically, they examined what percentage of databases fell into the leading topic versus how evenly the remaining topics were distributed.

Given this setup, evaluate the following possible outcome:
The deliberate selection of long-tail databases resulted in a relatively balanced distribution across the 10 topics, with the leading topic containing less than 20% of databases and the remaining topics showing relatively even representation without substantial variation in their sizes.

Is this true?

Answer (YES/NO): NO